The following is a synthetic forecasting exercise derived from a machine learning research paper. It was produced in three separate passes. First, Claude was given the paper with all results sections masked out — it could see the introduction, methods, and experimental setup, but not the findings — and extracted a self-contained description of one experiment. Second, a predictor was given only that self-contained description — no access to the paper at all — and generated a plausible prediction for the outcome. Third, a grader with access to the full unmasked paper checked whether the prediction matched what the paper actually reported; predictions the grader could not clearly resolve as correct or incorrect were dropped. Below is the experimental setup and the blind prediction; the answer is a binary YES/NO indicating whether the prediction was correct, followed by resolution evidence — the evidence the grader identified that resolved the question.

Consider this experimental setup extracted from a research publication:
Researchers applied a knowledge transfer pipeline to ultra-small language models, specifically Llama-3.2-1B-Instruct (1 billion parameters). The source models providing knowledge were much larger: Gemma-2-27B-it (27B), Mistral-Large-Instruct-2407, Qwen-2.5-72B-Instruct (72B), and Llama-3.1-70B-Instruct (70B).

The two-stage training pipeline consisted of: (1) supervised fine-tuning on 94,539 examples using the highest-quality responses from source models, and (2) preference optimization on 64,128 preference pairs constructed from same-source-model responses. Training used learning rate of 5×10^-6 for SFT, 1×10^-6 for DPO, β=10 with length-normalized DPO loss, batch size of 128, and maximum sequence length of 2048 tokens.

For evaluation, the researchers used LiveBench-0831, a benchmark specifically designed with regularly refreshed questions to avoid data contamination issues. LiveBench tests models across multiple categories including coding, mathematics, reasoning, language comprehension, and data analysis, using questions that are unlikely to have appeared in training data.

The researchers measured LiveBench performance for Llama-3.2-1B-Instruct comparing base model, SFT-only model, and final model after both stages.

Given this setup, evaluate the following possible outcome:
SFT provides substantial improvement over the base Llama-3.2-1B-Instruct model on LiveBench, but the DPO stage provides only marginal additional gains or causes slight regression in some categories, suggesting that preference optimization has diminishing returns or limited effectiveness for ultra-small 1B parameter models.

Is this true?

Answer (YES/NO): NO